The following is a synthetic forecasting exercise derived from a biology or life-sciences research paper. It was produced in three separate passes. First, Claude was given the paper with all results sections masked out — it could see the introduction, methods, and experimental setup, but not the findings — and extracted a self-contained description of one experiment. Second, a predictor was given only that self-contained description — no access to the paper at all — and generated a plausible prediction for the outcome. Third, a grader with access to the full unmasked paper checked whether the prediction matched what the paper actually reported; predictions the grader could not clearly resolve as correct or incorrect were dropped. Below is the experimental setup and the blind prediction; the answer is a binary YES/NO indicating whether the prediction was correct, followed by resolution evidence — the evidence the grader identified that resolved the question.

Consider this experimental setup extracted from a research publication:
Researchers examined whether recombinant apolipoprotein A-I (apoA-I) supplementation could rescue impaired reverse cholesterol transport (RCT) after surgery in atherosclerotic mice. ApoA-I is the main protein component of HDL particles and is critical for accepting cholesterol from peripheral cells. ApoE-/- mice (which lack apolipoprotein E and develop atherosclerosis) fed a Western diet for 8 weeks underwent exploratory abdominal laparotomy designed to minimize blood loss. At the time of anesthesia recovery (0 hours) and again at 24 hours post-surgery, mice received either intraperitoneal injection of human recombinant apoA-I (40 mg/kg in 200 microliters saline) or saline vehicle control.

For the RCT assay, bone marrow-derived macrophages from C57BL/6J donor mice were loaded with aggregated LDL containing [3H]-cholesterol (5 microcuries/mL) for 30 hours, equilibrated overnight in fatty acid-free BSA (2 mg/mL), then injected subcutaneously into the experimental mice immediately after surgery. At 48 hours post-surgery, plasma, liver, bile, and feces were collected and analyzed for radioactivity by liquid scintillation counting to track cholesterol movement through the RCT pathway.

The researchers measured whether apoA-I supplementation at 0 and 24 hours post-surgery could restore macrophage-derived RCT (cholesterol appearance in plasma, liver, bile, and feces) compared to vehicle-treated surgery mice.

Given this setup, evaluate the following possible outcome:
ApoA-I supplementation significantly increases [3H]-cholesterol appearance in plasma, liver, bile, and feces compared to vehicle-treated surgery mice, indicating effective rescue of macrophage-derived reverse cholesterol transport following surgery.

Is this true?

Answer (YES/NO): NO